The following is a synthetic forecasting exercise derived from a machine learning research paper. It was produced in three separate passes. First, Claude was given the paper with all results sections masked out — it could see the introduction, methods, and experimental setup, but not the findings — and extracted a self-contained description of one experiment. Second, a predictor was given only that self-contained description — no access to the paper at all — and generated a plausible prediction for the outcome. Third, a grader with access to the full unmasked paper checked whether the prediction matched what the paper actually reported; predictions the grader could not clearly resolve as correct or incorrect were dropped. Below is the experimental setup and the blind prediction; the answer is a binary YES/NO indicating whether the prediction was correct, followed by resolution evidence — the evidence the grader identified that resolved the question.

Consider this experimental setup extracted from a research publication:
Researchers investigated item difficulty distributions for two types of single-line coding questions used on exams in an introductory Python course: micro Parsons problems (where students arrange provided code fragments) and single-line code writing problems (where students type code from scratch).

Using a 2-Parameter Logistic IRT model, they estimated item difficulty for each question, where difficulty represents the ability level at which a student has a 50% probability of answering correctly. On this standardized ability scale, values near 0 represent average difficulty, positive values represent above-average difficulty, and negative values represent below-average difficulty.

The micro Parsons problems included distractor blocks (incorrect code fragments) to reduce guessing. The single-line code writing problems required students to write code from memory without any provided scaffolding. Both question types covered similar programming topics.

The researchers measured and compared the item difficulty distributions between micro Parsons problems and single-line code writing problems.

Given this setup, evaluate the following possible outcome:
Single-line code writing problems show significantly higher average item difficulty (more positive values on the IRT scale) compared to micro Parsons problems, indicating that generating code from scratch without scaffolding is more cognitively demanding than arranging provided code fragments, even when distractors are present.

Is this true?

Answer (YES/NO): NO